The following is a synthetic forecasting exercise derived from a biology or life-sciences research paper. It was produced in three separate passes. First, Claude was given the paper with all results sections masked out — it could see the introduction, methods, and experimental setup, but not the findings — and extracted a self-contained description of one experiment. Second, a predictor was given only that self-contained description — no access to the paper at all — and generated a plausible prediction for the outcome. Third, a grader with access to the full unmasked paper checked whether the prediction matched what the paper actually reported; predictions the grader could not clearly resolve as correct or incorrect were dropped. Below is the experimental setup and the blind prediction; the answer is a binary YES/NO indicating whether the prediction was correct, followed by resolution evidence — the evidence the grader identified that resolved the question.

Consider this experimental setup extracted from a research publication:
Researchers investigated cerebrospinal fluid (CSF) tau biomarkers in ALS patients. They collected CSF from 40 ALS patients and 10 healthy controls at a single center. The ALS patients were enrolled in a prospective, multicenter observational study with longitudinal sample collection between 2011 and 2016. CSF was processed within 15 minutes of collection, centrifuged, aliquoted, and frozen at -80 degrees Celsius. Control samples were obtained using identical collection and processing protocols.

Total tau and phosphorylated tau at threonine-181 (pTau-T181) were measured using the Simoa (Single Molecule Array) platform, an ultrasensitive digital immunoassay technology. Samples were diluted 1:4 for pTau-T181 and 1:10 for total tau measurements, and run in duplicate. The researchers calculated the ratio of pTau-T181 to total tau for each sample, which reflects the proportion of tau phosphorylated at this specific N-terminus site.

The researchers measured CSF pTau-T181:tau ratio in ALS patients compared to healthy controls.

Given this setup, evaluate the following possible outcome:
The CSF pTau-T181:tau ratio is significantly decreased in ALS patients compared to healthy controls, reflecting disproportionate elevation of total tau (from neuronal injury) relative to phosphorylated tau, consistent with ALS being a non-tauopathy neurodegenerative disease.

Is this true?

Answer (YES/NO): NO